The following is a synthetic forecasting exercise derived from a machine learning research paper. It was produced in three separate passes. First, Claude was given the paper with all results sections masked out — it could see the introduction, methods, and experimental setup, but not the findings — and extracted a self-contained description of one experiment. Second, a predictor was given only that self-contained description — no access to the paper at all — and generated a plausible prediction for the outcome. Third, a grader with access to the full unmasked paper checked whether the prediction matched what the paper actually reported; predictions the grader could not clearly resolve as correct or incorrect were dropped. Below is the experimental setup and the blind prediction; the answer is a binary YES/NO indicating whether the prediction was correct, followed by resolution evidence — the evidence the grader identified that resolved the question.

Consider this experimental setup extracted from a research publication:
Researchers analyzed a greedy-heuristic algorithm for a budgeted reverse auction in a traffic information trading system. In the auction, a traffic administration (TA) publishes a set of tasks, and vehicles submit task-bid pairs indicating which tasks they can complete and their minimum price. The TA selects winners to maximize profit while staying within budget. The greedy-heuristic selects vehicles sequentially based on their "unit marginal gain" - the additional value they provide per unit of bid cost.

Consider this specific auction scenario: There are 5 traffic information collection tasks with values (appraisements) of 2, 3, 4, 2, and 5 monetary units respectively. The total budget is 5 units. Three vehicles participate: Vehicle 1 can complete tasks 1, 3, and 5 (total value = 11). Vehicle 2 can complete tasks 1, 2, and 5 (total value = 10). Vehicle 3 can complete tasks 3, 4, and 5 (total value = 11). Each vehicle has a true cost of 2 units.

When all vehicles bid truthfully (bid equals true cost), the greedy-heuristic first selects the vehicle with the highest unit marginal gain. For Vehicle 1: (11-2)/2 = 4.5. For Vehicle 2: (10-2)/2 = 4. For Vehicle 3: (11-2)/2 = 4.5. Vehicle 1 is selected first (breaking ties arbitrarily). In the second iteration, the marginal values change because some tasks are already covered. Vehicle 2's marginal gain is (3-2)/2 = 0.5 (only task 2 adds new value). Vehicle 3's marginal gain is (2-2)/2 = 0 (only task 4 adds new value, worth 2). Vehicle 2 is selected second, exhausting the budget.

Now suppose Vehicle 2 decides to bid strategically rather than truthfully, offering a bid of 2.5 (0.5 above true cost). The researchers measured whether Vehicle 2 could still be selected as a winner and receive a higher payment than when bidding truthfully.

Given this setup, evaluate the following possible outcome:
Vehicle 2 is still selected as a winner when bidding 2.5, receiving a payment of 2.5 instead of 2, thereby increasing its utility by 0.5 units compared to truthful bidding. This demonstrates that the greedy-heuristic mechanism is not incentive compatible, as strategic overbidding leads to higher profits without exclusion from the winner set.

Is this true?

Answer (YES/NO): YES